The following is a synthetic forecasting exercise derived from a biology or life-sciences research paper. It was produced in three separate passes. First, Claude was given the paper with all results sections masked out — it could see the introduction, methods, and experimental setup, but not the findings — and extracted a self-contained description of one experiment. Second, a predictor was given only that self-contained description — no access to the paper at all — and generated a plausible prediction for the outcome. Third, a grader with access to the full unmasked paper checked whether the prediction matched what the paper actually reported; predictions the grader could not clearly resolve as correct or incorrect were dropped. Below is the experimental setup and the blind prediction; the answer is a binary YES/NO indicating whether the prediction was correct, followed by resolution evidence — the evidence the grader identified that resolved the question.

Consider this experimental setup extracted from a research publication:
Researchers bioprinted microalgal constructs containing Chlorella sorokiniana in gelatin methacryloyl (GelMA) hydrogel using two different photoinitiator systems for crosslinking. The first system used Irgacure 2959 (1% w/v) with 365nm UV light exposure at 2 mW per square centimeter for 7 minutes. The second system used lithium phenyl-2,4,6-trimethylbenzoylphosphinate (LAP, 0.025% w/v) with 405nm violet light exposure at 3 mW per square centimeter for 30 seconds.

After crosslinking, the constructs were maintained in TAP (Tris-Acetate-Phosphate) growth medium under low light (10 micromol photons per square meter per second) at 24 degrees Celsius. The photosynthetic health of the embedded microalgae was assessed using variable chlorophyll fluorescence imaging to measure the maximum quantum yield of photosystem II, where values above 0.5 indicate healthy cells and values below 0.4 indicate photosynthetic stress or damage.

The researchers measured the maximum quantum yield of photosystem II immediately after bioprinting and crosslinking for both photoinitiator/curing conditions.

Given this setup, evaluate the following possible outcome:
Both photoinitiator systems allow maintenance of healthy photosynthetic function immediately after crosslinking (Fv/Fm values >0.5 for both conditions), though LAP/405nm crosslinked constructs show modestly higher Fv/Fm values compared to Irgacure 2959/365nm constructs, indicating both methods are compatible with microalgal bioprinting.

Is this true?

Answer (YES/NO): NO